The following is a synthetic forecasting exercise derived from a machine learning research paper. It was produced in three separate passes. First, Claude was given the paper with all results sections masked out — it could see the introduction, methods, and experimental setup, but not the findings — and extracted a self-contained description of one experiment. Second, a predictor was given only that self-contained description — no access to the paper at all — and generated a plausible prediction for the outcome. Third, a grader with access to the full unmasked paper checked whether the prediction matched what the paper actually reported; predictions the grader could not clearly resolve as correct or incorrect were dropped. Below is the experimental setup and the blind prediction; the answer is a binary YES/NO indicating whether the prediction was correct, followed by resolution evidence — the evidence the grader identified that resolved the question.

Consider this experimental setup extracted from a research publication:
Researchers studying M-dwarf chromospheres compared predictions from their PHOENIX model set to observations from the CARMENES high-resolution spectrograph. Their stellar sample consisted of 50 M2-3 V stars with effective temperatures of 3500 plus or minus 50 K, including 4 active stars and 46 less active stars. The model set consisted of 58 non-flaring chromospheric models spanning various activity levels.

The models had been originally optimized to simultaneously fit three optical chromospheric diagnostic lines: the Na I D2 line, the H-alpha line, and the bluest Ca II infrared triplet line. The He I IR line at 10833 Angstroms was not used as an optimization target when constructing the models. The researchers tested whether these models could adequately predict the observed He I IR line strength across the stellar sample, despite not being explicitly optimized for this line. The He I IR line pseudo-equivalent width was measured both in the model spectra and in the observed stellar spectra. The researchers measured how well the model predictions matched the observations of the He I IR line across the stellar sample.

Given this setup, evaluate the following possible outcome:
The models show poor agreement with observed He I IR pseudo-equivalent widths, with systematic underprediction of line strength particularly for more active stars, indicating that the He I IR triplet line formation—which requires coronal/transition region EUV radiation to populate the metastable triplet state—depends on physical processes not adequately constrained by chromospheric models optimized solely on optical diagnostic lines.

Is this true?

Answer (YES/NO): NO